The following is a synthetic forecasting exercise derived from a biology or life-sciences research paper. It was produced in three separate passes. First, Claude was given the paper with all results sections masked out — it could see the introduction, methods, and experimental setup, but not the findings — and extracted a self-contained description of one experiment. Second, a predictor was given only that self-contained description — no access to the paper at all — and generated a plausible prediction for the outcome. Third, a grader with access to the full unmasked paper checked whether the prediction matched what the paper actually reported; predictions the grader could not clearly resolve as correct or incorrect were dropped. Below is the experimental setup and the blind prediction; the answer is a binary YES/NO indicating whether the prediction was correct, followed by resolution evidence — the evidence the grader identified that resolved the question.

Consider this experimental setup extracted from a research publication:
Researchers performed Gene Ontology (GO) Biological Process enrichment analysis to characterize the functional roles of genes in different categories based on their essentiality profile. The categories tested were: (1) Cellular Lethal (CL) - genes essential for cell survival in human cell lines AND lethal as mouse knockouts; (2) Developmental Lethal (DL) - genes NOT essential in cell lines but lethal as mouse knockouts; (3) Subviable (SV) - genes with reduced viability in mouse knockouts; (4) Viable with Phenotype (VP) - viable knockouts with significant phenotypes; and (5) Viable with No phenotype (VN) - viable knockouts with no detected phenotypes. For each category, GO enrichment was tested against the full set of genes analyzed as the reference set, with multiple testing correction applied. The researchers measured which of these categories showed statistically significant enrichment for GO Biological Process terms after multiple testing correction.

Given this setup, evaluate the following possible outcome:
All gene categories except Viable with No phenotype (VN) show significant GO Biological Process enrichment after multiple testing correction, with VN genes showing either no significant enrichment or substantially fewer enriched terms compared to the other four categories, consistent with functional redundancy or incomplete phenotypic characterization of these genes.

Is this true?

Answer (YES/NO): NO